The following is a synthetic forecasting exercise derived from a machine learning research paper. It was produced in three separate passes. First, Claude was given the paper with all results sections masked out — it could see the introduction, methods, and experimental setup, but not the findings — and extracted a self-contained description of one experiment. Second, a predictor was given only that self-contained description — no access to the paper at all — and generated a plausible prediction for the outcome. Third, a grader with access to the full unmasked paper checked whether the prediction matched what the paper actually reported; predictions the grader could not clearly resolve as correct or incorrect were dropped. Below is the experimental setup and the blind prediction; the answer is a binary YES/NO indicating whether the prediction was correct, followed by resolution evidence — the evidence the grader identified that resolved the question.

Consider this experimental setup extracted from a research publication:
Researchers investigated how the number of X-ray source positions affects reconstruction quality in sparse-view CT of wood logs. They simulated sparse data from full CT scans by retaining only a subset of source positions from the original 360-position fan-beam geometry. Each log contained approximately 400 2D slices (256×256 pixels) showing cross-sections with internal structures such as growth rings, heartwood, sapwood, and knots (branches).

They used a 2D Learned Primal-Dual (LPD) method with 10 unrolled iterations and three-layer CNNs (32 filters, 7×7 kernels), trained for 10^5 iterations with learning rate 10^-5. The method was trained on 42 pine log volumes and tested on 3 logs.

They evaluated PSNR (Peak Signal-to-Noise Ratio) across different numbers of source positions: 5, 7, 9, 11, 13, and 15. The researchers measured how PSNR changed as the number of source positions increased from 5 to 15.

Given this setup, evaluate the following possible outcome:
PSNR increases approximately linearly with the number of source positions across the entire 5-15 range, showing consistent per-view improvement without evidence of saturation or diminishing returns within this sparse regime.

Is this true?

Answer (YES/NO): NO